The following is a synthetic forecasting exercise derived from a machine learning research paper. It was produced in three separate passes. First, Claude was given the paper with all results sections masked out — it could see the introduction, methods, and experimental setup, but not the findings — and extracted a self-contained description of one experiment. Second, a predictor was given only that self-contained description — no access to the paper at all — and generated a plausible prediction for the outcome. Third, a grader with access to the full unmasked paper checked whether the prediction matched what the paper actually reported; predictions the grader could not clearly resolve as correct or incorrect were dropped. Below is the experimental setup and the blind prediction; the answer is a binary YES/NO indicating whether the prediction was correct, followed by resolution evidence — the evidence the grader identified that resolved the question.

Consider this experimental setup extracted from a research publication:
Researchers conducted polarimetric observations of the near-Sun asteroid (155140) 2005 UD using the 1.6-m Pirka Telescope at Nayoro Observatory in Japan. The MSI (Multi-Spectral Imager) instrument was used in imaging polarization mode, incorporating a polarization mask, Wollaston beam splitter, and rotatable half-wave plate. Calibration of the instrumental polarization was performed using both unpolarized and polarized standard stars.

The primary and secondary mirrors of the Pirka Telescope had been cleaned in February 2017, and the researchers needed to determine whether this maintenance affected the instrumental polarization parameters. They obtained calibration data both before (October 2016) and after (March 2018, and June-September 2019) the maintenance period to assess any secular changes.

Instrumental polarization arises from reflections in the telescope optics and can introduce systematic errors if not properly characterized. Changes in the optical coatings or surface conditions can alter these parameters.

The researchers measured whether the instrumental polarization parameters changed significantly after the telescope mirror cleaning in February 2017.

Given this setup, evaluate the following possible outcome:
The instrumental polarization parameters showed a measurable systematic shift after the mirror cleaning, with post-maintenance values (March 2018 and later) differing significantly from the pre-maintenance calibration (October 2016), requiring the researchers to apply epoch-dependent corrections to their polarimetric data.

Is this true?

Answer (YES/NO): NO